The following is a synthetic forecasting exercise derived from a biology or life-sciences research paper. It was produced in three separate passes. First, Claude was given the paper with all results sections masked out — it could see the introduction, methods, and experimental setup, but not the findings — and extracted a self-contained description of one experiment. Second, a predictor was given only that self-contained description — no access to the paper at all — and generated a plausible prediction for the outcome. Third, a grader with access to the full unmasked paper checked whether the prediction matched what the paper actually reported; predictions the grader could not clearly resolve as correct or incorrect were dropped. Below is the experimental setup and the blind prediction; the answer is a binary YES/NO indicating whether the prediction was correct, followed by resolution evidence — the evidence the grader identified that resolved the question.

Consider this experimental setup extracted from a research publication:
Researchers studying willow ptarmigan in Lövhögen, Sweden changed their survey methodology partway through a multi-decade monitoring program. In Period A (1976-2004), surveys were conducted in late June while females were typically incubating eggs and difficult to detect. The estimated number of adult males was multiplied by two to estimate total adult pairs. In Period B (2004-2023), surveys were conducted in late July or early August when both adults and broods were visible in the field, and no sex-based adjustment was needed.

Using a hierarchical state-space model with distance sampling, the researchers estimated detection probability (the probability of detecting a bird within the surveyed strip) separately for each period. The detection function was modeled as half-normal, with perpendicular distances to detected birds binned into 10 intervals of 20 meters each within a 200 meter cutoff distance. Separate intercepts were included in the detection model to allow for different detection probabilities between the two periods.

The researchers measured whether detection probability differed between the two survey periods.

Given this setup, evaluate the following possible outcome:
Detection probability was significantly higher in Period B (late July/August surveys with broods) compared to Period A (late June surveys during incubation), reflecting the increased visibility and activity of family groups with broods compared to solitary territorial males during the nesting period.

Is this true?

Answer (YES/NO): NO